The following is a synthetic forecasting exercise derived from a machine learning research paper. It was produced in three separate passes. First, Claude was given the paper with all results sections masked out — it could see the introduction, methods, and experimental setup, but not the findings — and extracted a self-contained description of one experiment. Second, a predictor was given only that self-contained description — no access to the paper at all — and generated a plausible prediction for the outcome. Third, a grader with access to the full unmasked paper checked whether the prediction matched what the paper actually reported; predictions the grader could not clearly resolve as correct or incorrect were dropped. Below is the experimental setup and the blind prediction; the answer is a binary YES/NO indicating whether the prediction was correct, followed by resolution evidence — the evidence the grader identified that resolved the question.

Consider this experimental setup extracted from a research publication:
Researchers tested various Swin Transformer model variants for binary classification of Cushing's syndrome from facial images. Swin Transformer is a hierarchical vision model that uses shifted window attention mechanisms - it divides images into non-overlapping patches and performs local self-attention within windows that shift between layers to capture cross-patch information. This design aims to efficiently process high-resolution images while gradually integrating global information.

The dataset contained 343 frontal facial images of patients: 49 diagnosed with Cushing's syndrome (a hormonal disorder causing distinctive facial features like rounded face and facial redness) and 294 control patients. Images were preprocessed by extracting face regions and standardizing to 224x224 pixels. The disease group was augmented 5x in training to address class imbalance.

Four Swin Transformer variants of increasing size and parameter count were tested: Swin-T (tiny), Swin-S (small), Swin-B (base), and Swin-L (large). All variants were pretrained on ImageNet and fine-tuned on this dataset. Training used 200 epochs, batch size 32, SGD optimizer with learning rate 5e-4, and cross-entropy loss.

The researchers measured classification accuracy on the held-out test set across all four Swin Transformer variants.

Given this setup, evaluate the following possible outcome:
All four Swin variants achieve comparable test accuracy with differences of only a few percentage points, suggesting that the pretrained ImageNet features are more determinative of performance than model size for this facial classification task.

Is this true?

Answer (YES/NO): NO